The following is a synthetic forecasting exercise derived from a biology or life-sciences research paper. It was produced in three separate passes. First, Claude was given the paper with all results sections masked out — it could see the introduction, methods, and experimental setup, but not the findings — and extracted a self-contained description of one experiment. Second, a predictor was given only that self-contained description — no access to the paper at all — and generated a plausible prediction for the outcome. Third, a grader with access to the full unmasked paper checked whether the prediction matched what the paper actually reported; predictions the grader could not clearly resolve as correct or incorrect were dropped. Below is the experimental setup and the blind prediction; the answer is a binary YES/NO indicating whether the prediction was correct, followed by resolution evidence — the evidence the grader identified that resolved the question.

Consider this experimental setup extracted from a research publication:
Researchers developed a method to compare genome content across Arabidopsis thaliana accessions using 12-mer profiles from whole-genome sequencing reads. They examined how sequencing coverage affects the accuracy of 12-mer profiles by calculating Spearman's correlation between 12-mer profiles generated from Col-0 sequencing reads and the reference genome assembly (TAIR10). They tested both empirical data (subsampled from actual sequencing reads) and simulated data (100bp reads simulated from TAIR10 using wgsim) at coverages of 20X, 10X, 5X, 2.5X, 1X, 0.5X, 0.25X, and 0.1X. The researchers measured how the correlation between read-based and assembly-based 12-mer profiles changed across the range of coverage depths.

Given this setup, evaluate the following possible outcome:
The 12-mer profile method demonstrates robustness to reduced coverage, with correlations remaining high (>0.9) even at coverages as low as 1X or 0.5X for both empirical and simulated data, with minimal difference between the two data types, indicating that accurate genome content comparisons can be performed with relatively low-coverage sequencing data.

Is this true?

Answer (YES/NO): NO